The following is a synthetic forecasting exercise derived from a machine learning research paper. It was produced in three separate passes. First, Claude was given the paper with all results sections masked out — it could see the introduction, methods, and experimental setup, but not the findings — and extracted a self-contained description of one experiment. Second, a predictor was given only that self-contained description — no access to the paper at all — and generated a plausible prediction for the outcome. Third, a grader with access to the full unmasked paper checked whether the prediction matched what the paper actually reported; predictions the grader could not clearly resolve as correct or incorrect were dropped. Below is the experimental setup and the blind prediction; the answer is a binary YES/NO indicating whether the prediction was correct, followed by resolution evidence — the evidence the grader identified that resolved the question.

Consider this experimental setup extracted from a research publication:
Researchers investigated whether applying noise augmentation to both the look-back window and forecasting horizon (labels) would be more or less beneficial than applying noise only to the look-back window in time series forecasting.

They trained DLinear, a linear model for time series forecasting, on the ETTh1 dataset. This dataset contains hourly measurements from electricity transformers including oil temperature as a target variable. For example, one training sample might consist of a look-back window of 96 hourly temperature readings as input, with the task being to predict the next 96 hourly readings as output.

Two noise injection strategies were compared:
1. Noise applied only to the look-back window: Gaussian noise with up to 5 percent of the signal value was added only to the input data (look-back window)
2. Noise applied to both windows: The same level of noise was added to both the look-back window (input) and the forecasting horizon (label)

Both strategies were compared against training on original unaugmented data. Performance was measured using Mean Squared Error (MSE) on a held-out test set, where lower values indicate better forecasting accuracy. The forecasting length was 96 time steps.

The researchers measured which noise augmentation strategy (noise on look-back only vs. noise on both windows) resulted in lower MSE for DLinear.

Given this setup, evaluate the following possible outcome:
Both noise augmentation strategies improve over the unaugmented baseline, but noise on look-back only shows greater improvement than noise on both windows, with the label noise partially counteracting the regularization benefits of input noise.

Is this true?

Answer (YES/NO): NO